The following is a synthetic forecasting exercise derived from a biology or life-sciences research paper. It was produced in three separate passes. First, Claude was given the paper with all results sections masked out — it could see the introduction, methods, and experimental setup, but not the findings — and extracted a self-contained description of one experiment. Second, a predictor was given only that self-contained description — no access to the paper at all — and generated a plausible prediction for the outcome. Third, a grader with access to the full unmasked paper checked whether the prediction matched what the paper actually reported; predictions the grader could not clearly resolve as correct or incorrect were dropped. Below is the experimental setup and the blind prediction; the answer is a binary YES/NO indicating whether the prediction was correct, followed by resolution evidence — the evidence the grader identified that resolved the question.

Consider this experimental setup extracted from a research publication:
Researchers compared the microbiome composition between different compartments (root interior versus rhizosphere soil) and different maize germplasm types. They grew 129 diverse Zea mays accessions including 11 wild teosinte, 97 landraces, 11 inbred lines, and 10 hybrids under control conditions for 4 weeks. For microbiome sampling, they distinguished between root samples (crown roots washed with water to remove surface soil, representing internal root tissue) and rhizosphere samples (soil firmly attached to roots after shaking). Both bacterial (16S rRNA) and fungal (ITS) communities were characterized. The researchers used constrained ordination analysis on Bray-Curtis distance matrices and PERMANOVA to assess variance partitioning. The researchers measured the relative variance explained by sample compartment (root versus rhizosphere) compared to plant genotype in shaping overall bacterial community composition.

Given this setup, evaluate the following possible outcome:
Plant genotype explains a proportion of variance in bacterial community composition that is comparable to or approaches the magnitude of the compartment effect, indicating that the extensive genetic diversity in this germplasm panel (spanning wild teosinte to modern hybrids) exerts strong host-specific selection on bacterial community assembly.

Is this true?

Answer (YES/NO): NO